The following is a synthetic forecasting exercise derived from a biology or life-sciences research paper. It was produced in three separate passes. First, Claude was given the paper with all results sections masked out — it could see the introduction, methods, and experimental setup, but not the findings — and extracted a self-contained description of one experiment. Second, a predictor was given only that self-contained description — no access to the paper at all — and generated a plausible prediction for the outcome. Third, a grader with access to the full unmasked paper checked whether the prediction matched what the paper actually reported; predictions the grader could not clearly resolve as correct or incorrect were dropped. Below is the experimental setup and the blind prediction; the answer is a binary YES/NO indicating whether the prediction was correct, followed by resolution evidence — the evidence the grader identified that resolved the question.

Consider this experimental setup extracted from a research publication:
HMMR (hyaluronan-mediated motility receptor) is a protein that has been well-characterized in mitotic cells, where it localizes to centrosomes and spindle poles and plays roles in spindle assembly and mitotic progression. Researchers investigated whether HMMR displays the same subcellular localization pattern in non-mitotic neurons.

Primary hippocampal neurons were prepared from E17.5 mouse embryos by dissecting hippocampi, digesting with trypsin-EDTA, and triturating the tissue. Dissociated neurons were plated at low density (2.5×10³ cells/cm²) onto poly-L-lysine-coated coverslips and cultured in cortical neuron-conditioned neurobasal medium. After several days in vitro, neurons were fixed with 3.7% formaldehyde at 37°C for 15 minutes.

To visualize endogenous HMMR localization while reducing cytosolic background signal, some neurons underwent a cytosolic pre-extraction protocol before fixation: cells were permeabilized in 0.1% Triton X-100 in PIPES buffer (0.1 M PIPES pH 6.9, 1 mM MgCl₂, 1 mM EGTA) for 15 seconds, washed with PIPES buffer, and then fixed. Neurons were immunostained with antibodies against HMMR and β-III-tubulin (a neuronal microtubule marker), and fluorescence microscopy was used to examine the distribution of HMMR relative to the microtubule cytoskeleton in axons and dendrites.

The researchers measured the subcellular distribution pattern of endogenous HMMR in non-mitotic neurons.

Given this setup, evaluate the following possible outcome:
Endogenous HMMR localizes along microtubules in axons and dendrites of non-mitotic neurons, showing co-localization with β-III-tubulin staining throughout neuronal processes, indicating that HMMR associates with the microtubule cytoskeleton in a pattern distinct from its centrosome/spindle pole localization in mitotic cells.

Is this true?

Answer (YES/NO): YES